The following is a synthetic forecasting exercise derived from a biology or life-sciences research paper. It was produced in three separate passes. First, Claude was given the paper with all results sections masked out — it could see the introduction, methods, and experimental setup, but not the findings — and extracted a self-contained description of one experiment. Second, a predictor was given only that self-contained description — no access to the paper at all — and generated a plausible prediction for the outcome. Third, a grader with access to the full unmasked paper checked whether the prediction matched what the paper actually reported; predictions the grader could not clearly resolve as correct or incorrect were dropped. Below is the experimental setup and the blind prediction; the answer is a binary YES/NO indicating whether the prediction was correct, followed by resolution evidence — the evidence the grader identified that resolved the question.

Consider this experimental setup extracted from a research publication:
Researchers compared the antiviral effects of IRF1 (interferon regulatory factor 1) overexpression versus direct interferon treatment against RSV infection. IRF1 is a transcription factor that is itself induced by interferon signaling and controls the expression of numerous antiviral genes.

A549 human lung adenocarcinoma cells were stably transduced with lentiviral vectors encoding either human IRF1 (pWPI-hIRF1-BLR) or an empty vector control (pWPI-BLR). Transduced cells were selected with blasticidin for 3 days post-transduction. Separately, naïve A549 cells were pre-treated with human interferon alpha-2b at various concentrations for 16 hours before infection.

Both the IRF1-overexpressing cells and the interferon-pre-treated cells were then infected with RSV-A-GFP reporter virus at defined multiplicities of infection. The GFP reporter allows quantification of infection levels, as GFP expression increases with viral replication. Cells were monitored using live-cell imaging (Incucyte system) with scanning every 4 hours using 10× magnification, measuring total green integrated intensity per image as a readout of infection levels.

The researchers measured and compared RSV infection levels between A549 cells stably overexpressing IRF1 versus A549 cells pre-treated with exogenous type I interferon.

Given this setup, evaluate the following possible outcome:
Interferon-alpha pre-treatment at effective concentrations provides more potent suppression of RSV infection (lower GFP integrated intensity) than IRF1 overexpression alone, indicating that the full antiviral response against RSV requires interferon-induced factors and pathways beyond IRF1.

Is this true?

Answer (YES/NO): NO